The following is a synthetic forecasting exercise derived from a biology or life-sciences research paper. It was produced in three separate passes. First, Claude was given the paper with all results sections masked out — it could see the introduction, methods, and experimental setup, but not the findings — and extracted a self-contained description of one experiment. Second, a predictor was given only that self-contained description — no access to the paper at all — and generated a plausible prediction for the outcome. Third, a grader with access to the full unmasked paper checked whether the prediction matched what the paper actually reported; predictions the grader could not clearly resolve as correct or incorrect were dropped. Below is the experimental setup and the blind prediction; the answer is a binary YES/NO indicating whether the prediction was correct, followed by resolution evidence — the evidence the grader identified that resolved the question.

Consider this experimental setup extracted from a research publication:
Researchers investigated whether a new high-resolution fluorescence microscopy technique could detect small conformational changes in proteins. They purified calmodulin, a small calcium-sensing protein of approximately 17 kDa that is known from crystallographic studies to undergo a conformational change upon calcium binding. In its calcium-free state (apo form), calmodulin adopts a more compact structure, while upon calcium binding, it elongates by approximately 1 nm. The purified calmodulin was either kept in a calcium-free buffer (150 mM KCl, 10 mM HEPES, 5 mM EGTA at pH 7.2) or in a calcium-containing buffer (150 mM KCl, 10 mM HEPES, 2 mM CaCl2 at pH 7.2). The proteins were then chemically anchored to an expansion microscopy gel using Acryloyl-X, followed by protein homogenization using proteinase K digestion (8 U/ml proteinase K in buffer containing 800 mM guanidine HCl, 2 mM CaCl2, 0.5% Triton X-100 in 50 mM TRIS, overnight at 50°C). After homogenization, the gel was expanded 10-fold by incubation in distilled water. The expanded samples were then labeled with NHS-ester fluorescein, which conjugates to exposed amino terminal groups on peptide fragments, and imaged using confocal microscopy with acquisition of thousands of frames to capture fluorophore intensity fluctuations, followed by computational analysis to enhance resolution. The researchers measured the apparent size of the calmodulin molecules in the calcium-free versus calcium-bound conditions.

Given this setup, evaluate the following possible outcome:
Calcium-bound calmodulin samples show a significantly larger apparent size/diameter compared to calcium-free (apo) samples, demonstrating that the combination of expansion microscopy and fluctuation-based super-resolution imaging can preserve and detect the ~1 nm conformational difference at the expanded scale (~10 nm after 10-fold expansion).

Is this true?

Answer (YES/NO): YES